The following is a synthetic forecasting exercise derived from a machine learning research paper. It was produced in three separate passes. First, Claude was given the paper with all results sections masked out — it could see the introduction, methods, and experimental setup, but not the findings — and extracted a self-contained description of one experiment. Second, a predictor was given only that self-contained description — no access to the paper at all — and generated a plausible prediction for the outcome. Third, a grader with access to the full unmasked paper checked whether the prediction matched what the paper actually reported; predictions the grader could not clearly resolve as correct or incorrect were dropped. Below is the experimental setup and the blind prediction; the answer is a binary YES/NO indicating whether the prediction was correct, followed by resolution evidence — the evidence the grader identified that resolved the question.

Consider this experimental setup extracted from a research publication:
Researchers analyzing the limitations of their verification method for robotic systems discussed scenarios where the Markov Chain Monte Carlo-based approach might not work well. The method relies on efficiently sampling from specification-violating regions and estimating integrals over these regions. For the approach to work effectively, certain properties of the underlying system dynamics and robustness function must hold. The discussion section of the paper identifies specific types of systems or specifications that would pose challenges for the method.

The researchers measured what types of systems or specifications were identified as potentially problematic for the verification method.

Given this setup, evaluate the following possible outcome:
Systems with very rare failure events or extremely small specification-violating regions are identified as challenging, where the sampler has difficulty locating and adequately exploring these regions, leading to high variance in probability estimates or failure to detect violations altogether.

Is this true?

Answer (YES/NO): NO